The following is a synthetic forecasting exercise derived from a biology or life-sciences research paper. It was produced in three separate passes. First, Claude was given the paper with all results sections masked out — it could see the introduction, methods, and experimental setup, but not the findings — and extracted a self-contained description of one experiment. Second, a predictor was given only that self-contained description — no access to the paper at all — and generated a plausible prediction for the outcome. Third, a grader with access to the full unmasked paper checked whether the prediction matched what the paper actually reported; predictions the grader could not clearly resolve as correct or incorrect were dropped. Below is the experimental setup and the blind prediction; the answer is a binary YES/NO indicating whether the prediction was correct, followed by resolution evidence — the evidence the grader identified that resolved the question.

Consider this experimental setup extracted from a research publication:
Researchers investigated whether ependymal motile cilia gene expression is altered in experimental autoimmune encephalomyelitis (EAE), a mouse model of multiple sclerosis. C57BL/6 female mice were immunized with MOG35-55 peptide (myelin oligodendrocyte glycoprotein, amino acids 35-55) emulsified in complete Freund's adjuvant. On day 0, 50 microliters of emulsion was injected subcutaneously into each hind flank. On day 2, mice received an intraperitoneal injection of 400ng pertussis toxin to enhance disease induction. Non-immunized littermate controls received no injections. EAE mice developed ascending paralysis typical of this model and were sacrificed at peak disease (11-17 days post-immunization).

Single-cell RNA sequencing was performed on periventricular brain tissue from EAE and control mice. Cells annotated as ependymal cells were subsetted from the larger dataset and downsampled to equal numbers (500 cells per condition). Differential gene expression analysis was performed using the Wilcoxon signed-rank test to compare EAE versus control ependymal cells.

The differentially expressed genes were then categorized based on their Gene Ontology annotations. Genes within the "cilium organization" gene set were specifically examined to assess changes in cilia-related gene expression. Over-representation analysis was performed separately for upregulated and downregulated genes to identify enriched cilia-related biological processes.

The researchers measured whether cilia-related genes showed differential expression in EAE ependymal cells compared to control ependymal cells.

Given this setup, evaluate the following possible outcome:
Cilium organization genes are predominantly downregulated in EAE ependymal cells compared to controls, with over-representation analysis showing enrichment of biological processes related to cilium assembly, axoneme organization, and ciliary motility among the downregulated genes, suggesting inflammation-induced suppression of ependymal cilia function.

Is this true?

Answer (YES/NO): NO